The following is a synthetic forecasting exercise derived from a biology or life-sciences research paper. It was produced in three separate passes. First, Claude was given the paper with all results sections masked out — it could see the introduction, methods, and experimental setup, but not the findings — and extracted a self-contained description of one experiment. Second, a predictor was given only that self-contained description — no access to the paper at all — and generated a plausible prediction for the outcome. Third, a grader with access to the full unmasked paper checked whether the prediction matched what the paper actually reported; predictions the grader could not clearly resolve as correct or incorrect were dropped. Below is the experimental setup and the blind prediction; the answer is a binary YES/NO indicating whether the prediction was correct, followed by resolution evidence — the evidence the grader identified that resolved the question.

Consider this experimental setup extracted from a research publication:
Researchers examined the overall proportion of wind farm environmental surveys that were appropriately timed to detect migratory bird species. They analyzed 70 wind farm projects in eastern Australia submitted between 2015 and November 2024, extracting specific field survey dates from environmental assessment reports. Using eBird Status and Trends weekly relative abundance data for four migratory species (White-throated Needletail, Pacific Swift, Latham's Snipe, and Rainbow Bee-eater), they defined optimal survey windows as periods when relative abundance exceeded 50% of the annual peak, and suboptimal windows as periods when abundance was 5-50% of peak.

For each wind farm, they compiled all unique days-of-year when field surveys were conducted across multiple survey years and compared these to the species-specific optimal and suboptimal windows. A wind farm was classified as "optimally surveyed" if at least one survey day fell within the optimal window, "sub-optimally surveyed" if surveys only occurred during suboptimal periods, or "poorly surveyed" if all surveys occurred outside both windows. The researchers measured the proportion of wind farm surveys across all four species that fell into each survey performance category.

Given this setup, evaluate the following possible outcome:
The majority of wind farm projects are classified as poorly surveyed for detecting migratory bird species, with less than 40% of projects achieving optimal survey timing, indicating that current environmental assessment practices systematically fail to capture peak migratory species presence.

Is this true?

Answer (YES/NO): NO